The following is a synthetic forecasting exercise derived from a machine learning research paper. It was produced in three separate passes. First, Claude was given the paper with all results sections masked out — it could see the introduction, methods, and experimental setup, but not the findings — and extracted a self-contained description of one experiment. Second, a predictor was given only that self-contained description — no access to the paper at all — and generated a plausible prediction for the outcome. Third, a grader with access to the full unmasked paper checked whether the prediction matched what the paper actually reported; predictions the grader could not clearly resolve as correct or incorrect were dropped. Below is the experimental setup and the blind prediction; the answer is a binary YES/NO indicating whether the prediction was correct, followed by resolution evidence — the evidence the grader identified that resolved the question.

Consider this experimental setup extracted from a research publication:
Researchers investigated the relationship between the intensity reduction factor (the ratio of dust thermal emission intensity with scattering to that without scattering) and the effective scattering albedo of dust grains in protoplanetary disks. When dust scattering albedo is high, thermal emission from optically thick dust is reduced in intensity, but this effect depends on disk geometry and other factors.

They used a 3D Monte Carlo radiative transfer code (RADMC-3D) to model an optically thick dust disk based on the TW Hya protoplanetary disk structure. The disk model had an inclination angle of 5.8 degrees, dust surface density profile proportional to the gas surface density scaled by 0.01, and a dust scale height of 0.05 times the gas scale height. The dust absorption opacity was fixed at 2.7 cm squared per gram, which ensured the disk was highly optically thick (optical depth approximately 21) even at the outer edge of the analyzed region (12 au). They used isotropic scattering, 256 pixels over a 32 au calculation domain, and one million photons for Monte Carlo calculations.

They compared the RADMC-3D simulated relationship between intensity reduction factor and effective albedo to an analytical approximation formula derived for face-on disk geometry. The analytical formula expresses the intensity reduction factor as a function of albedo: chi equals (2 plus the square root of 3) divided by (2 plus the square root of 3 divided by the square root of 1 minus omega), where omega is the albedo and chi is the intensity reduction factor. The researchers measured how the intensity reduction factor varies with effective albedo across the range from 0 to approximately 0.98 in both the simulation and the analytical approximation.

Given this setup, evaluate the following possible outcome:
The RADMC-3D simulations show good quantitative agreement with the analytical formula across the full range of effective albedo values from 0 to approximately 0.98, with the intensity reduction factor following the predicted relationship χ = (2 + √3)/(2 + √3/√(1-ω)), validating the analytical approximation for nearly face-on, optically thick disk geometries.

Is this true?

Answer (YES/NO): NO